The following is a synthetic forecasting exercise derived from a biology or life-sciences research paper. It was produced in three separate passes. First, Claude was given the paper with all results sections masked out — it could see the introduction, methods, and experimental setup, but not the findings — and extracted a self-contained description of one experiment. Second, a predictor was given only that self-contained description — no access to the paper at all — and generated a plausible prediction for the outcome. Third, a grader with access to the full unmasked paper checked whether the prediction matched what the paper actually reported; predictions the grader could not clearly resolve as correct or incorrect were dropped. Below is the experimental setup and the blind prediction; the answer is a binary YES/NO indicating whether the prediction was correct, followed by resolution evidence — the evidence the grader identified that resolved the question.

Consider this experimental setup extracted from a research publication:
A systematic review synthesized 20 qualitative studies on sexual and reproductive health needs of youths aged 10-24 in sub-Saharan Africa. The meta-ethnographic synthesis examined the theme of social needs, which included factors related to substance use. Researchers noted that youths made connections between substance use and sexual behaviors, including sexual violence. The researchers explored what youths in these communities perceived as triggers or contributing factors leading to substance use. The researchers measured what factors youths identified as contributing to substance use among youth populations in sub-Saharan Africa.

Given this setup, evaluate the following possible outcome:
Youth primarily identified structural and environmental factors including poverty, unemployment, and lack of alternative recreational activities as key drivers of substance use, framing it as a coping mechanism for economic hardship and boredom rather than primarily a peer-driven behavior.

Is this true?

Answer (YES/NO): NO